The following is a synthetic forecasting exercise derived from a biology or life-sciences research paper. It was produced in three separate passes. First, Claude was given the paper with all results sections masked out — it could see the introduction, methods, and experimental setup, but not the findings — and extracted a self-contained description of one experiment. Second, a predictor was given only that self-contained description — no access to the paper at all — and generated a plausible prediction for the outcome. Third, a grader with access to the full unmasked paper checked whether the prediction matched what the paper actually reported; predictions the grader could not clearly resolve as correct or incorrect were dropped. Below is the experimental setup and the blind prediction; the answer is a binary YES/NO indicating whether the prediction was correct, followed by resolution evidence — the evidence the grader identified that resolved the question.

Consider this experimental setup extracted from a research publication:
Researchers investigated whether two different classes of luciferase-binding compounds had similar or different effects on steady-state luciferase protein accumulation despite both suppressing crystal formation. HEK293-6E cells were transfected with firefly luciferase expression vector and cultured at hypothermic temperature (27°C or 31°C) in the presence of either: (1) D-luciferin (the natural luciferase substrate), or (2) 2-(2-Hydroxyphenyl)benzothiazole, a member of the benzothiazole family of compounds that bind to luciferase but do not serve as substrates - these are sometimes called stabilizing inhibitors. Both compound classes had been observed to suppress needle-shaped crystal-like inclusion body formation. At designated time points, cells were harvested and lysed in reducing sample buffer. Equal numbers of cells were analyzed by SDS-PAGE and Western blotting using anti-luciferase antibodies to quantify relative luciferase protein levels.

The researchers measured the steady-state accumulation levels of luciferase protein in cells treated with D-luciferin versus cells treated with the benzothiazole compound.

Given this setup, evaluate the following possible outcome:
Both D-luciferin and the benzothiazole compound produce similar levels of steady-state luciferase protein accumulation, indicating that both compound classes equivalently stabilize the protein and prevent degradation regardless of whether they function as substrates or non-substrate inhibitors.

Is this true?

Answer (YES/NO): NO